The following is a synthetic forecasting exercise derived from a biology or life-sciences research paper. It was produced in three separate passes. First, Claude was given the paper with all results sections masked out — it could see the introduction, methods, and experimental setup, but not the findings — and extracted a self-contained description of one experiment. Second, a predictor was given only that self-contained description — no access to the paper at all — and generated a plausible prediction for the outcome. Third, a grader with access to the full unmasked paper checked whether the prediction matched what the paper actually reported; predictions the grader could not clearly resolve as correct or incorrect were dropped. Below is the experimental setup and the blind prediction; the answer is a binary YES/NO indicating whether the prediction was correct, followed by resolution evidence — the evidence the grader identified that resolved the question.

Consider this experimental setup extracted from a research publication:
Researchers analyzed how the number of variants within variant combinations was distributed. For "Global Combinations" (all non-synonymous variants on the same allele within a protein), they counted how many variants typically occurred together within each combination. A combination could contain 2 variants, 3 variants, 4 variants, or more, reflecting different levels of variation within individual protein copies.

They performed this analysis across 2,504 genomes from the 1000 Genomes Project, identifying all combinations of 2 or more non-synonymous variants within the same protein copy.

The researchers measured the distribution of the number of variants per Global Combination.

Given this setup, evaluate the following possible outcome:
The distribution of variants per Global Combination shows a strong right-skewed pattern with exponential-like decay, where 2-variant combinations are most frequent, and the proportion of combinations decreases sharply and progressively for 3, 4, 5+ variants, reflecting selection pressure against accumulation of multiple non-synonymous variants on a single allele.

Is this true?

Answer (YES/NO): NO